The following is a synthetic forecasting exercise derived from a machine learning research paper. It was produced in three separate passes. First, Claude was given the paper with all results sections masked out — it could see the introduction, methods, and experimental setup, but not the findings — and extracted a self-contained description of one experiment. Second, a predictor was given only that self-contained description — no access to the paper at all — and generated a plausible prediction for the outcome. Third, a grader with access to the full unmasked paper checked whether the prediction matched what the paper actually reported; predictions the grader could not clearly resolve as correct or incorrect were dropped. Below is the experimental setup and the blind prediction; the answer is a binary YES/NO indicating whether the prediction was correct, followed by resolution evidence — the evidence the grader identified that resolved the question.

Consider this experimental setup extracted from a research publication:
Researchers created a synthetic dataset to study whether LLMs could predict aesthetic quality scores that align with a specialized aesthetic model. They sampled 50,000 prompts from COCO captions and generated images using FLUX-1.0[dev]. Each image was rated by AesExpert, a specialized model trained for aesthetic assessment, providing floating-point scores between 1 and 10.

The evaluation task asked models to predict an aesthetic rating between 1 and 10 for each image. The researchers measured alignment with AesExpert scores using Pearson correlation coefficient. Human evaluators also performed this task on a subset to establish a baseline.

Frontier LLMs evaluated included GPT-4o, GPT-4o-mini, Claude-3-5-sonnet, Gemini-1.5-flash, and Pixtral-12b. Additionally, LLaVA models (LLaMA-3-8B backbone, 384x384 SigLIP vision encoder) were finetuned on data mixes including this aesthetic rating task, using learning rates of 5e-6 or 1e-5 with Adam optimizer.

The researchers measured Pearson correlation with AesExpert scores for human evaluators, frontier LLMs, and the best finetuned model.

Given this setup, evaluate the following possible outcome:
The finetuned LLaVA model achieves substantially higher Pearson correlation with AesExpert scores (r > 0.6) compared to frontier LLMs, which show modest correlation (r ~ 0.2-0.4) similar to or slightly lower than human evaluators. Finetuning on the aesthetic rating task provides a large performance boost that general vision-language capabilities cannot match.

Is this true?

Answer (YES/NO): NO